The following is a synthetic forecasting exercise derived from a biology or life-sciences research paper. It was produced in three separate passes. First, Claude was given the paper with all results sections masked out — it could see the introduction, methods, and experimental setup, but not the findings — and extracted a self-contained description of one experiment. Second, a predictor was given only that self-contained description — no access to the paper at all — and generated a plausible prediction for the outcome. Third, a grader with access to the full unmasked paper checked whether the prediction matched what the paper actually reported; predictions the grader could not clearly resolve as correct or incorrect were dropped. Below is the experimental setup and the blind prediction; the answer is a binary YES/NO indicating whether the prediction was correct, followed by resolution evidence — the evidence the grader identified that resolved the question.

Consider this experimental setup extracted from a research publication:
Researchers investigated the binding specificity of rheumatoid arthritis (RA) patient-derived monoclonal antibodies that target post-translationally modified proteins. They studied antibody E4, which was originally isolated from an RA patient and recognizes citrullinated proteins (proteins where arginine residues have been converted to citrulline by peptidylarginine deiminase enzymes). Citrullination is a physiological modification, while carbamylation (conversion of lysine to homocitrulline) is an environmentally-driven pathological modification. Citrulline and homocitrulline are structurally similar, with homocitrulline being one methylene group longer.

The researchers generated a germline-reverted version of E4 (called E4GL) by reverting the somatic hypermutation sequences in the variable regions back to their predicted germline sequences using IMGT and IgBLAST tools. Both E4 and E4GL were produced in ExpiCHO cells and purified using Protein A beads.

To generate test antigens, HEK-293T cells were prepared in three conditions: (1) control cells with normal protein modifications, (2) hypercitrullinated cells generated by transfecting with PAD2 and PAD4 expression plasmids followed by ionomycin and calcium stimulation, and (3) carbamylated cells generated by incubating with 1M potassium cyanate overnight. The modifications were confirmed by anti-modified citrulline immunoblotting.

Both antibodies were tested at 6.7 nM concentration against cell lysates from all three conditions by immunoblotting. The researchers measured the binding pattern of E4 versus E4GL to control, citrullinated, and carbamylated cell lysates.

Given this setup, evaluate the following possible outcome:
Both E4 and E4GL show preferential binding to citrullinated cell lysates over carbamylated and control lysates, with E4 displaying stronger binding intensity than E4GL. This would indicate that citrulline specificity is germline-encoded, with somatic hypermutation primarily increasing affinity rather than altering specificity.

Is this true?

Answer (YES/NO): NO